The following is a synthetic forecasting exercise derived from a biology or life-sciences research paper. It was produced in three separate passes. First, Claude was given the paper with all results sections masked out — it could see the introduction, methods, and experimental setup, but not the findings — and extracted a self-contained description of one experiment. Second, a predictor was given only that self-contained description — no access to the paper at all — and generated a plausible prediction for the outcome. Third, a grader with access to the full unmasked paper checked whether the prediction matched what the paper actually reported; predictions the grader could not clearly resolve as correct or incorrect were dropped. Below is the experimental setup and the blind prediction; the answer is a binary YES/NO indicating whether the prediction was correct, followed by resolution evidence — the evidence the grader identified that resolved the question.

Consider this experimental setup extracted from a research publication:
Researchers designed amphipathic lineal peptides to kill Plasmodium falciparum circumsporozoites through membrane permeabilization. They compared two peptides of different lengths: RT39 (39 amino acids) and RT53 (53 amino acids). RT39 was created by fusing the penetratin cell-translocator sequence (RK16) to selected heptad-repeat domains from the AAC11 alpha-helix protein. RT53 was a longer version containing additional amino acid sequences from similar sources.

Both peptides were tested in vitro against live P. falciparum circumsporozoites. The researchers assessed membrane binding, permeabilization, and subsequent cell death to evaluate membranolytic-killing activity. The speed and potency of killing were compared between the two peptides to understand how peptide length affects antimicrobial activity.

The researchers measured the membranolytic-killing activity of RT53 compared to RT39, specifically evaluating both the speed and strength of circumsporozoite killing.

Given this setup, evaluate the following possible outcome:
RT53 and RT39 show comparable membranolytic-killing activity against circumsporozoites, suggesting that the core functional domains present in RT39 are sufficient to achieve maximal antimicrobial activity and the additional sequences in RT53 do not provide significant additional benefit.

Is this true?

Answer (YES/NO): NO